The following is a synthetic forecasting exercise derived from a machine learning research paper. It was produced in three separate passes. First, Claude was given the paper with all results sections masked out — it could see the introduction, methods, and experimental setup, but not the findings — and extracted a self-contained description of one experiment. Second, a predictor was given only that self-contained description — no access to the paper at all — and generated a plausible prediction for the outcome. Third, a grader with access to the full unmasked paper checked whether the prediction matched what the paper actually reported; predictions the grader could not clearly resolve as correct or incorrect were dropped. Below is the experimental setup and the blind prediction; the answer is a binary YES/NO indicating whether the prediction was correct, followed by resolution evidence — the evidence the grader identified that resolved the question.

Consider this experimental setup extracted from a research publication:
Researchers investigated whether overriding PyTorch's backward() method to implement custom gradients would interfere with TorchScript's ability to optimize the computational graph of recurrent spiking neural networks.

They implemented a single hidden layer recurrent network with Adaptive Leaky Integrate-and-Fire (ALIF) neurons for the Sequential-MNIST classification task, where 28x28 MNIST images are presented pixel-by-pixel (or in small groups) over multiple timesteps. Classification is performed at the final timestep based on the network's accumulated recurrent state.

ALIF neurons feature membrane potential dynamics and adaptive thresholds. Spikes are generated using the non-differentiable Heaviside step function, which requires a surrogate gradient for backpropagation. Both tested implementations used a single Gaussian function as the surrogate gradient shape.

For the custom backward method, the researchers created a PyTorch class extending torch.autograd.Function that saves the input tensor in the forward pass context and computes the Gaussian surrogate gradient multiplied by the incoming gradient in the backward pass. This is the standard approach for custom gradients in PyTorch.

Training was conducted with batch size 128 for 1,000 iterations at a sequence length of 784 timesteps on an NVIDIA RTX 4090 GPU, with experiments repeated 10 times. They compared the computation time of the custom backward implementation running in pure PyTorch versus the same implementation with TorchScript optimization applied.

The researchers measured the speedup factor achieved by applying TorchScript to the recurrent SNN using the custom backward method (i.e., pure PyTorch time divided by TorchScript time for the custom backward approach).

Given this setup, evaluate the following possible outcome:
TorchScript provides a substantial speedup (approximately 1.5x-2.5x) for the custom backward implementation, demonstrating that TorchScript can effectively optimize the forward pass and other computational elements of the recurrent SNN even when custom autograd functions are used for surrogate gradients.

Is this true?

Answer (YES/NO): NO